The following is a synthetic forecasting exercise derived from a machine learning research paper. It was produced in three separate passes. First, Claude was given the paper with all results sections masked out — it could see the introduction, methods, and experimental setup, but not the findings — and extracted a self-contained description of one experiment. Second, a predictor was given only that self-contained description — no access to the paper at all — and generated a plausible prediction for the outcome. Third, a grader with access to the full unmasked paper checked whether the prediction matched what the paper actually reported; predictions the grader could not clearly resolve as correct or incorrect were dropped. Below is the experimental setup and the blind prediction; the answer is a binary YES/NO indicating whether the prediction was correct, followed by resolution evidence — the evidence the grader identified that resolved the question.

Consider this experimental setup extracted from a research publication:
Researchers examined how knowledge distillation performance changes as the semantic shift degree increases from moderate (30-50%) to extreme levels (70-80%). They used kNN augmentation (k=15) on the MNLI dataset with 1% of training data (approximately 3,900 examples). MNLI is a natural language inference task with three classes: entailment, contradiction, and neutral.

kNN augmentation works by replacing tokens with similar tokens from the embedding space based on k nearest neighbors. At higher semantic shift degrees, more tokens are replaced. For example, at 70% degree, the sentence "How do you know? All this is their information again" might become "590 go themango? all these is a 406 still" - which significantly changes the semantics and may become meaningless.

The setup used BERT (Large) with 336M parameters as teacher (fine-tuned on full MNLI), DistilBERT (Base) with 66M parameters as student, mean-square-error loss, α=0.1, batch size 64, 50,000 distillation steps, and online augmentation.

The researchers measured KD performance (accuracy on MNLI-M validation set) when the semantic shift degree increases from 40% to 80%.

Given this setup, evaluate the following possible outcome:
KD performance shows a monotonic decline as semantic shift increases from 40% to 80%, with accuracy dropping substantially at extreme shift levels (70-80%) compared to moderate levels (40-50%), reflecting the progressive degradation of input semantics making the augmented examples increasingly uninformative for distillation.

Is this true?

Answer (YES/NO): YES